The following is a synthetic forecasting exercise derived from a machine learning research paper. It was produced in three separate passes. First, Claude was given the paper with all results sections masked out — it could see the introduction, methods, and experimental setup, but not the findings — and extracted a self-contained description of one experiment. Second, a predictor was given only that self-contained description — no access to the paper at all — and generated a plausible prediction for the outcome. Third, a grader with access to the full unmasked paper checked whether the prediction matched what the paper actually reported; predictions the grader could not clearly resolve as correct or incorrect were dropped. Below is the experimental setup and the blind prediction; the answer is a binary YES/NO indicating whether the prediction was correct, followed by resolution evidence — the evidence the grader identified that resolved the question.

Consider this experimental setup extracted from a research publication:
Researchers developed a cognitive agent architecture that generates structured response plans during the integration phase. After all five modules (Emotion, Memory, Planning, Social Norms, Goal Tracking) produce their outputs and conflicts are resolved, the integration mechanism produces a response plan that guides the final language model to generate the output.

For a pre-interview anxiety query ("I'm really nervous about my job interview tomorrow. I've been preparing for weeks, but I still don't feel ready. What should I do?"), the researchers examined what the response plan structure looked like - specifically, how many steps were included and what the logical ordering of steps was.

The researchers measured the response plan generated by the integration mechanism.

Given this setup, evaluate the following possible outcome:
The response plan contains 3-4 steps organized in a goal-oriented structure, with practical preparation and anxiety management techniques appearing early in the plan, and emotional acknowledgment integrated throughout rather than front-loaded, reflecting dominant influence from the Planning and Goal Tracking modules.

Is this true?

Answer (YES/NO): NO